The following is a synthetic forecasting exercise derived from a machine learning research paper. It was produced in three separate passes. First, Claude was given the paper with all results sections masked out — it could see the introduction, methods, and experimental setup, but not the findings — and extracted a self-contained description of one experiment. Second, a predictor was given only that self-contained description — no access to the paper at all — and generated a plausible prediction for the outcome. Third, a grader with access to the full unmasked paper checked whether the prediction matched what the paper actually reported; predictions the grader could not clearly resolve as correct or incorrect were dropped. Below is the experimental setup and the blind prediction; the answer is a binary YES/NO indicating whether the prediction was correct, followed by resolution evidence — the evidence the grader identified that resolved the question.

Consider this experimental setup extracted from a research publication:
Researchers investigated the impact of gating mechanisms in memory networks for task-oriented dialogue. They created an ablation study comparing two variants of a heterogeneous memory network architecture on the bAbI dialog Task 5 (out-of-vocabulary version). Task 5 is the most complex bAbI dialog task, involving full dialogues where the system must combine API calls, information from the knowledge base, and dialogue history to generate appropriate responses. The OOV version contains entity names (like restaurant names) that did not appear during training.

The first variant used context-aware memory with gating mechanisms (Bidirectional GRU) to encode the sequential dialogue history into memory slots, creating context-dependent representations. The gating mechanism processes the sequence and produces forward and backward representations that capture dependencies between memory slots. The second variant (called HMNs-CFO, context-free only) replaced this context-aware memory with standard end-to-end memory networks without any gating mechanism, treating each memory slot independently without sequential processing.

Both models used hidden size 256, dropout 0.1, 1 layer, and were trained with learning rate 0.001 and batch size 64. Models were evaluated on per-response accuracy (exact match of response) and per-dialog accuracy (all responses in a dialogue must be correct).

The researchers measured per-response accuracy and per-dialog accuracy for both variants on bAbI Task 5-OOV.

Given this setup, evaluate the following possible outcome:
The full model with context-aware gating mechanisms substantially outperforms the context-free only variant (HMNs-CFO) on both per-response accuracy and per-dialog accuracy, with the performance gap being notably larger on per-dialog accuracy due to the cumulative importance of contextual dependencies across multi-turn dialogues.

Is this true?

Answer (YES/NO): NO